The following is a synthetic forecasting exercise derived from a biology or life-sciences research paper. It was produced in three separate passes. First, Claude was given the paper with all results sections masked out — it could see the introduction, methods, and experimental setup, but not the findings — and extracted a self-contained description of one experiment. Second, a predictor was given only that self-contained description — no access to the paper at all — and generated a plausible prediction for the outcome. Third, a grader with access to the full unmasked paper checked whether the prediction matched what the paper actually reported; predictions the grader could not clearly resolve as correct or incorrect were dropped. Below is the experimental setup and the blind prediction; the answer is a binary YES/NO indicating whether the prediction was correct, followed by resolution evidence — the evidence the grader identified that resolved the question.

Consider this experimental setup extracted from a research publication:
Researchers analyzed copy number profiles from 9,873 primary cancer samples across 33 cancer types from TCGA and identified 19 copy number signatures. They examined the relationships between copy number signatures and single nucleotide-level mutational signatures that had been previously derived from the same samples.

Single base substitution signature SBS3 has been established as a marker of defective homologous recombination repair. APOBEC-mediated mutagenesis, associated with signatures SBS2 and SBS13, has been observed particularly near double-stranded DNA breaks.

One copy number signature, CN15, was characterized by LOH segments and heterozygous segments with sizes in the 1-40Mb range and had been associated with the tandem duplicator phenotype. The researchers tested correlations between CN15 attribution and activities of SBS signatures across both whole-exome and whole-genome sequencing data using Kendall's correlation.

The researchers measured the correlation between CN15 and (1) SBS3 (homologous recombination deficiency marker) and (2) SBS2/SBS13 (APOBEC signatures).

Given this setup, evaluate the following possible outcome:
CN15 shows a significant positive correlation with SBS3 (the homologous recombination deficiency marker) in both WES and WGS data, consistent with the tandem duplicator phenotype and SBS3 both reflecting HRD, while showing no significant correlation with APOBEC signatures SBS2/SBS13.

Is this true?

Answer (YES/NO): NO